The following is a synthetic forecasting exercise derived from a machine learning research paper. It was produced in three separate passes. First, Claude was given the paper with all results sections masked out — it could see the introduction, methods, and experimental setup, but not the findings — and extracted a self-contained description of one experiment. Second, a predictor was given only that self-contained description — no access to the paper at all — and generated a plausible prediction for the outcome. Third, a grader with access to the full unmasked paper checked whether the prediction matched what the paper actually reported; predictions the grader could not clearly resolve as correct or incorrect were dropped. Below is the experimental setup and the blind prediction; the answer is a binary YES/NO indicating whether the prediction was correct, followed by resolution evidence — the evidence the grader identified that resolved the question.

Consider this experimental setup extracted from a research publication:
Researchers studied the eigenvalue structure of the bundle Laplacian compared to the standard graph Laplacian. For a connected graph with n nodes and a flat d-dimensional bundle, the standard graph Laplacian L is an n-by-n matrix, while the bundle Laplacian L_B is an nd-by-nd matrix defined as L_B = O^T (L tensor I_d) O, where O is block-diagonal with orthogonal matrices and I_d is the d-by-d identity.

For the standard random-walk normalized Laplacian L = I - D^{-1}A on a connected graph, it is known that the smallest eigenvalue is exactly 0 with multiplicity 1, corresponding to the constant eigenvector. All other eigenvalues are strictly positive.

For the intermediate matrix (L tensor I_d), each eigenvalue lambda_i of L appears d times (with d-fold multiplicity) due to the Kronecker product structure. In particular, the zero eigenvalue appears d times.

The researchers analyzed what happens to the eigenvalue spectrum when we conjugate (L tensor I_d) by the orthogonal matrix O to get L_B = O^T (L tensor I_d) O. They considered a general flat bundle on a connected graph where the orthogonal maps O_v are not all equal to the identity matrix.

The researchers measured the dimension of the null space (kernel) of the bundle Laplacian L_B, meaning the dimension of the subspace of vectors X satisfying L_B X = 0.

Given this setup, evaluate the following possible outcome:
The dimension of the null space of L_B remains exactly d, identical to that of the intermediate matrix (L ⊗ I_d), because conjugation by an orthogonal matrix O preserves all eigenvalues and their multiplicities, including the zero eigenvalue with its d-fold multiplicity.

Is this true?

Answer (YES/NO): YES